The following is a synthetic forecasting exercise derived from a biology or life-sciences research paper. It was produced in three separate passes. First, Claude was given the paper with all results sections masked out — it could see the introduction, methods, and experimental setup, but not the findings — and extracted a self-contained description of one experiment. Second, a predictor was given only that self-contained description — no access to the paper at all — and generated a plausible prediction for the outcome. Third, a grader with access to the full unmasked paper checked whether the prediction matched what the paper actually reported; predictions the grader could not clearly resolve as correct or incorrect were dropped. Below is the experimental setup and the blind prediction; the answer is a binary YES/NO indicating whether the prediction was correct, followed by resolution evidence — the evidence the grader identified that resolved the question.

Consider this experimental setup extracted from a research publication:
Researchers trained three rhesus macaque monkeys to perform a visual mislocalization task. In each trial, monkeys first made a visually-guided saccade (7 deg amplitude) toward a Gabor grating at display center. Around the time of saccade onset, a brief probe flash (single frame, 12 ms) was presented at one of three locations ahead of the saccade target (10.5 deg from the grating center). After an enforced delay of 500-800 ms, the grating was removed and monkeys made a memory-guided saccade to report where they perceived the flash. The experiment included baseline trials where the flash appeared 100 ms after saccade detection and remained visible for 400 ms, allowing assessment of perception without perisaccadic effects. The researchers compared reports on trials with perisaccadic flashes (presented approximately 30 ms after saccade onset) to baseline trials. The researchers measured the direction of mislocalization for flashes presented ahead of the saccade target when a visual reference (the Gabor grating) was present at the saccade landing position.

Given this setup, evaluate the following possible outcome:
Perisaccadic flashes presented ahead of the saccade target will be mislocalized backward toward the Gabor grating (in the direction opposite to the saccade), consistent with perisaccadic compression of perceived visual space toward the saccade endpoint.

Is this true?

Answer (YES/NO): YES